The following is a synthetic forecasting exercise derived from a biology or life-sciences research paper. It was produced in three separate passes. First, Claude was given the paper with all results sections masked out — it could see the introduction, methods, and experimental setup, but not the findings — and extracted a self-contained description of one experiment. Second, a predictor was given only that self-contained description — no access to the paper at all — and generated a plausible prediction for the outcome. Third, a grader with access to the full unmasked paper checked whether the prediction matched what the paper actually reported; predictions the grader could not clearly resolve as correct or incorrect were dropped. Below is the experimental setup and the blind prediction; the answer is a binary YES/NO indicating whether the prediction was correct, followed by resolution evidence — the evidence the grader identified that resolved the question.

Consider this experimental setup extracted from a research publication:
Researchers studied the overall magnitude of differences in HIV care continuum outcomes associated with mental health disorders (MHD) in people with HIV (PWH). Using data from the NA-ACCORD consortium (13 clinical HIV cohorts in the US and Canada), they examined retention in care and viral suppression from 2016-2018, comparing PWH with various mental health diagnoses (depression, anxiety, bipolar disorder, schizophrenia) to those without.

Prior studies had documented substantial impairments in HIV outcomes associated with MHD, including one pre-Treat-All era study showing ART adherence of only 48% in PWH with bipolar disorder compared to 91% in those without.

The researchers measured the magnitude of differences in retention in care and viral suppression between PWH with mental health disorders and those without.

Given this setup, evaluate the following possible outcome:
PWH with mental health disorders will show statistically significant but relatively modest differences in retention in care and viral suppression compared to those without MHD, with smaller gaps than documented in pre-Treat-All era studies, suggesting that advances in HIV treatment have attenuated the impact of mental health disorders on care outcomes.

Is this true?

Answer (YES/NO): YES